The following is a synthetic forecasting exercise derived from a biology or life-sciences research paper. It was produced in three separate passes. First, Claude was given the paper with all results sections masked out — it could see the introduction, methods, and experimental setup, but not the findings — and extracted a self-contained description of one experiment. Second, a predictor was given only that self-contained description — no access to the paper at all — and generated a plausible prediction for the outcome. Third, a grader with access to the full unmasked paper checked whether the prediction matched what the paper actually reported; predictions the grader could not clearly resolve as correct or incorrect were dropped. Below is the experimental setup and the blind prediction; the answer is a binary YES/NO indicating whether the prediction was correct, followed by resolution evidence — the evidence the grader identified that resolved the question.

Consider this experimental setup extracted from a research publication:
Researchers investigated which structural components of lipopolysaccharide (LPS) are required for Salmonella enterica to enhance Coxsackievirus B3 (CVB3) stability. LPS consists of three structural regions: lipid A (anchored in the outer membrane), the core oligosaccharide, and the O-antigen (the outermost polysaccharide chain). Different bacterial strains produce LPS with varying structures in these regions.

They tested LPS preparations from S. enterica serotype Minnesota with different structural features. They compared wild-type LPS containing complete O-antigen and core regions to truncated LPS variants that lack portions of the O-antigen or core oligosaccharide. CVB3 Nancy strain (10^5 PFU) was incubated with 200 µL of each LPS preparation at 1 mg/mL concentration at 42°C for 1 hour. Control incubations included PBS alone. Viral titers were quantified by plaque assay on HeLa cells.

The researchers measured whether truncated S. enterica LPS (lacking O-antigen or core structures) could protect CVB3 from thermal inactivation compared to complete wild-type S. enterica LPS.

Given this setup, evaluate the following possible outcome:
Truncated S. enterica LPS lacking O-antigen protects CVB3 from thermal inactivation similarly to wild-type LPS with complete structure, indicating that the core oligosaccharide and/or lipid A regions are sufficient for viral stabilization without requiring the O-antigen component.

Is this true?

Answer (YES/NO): NO